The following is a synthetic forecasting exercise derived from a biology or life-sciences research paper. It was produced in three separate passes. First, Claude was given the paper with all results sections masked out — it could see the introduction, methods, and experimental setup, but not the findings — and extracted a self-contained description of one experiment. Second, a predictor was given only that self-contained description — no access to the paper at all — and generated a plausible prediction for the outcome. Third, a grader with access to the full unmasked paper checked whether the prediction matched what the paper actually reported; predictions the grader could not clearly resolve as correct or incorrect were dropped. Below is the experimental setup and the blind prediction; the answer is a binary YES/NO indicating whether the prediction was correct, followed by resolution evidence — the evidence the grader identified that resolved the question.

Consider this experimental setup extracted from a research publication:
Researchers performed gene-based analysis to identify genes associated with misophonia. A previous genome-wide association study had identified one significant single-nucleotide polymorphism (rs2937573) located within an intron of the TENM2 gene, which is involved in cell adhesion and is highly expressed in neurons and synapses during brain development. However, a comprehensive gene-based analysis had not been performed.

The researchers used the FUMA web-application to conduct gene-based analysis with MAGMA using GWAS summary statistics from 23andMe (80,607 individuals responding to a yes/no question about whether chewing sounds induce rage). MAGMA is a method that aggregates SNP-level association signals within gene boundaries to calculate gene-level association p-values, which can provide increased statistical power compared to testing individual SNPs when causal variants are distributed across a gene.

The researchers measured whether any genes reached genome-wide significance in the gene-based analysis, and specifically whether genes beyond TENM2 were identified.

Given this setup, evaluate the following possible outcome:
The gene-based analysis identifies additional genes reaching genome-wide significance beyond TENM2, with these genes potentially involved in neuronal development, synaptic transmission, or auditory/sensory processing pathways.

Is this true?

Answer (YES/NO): NO